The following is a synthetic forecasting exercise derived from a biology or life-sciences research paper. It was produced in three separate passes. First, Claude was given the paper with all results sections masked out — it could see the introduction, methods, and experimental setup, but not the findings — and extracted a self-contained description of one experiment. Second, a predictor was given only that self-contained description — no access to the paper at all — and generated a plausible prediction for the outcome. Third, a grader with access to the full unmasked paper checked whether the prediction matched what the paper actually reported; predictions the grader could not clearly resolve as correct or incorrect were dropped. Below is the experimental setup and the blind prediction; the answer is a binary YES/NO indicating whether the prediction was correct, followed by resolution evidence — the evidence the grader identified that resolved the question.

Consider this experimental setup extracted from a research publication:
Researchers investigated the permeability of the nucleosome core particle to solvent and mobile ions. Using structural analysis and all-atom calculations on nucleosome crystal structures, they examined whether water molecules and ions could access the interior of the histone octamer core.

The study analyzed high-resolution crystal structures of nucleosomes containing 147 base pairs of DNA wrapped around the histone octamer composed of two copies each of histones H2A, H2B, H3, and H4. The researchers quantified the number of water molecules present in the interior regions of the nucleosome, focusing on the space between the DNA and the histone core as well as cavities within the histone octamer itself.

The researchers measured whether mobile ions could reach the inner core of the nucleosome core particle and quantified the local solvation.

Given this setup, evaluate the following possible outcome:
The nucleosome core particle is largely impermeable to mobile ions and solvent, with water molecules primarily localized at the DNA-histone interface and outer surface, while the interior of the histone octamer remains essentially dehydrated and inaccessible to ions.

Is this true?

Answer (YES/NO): NO